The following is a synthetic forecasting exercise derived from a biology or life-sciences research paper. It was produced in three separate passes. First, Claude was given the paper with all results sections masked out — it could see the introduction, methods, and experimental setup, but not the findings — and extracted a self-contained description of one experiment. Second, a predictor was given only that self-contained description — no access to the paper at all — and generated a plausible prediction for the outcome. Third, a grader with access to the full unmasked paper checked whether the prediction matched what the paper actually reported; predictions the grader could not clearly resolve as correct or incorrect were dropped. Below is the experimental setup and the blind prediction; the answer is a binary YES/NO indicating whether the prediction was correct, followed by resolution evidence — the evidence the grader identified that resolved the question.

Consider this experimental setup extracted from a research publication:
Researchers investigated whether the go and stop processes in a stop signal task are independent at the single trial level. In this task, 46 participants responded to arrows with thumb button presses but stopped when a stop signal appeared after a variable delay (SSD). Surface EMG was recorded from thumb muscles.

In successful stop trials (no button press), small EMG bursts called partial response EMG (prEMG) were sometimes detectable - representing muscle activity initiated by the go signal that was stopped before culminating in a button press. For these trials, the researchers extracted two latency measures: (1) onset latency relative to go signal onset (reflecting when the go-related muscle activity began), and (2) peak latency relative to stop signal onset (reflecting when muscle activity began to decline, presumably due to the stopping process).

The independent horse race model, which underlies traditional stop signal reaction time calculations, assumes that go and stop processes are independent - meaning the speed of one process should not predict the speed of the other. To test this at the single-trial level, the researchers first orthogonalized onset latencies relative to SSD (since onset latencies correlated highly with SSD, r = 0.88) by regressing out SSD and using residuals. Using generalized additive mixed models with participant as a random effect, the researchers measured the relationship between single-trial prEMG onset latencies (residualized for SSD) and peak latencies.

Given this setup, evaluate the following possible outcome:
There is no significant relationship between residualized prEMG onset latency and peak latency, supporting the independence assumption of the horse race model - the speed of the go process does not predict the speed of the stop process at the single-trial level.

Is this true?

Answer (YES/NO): NO